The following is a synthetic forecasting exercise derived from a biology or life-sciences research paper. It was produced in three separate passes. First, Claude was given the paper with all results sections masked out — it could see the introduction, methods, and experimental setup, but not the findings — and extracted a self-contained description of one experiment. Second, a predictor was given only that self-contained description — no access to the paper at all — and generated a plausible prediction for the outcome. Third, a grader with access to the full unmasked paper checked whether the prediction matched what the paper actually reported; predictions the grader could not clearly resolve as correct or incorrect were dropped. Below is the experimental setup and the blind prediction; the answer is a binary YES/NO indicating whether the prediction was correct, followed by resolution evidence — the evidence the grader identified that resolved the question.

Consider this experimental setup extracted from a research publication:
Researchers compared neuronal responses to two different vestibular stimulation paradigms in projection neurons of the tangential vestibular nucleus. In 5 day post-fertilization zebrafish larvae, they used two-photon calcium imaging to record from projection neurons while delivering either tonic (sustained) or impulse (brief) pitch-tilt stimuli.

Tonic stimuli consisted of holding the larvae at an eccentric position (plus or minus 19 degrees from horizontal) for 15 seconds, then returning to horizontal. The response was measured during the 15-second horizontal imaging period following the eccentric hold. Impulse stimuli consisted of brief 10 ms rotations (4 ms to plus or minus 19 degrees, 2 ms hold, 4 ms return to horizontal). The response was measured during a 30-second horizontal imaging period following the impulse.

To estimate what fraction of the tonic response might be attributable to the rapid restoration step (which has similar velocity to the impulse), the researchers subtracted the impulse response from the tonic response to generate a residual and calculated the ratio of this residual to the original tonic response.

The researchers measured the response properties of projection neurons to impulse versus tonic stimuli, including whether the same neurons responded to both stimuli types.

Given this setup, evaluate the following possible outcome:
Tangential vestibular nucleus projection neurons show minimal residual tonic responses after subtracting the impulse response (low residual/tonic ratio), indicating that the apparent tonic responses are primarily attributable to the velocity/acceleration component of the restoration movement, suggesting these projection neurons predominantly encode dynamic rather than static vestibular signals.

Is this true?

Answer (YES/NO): NO